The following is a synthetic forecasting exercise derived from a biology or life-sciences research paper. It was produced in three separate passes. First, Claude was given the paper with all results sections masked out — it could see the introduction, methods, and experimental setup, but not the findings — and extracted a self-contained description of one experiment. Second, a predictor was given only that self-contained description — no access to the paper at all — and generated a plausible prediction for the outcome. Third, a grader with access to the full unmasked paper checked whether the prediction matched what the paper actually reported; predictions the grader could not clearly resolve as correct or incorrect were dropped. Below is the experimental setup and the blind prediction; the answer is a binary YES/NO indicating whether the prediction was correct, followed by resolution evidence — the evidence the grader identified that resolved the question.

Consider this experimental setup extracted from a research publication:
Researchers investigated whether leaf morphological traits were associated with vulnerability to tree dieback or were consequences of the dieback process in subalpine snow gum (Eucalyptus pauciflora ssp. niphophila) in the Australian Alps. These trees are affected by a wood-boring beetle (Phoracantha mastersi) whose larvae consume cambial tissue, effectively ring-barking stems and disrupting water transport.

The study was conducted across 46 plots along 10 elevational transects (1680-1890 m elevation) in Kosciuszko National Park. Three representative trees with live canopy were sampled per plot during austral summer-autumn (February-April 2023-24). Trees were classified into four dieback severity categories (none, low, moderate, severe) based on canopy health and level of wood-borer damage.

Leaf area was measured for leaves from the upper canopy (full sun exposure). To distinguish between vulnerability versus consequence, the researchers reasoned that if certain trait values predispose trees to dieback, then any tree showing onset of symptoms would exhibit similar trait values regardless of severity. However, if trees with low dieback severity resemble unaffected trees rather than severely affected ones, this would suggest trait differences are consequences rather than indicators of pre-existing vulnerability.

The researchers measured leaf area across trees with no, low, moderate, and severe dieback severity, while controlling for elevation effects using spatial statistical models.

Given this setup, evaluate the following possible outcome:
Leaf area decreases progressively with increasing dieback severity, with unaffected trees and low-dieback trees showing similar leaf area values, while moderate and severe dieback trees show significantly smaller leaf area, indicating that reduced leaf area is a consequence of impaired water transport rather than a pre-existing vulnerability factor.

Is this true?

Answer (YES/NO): NO